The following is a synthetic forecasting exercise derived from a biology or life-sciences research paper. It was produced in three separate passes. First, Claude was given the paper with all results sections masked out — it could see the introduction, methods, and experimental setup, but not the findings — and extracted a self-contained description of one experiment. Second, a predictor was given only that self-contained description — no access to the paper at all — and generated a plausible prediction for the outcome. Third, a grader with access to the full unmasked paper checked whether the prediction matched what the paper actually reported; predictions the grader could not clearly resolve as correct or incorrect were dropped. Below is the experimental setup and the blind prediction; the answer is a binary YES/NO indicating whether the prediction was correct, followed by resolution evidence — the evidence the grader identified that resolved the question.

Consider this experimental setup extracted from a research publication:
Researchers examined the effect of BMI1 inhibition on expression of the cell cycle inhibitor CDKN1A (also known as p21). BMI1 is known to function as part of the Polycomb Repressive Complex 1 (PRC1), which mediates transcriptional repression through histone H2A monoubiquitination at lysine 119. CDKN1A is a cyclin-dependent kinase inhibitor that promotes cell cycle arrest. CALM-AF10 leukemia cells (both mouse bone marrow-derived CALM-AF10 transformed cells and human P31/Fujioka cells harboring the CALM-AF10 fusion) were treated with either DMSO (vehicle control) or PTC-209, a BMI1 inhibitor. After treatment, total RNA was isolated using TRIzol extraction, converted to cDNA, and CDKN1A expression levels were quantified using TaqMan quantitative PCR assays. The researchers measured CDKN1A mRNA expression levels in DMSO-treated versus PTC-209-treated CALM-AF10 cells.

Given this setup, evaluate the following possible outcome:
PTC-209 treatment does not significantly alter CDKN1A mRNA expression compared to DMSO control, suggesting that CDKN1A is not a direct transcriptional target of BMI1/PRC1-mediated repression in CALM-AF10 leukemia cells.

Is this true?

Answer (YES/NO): NO